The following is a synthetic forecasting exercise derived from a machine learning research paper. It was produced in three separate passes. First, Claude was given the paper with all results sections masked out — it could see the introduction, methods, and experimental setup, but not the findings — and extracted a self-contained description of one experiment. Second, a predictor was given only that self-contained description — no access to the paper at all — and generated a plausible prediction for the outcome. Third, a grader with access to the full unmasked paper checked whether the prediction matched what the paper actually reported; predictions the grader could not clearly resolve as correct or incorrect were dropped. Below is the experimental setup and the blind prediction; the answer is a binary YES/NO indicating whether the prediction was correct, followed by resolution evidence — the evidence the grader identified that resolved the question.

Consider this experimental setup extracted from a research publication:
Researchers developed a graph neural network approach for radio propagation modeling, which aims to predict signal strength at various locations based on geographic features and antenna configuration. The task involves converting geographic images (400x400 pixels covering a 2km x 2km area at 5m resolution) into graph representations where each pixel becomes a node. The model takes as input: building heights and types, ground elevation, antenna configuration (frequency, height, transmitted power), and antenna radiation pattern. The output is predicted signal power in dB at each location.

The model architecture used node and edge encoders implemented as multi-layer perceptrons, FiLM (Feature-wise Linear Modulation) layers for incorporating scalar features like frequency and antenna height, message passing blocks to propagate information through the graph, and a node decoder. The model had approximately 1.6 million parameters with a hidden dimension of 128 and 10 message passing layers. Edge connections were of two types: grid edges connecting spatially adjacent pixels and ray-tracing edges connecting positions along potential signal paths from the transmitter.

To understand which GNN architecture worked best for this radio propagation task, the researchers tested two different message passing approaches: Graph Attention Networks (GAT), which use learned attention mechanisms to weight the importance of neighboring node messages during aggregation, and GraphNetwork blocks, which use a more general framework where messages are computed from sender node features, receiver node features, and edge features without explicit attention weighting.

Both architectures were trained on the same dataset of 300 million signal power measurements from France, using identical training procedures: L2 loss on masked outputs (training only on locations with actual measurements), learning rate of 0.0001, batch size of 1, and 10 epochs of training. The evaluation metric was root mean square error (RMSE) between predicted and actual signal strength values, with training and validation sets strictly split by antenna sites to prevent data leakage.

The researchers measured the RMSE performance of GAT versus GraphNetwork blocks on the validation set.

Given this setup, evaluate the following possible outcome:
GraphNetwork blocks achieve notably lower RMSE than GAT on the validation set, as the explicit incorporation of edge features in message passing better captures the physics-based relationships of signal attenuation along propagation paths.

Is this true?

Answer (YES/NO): NO